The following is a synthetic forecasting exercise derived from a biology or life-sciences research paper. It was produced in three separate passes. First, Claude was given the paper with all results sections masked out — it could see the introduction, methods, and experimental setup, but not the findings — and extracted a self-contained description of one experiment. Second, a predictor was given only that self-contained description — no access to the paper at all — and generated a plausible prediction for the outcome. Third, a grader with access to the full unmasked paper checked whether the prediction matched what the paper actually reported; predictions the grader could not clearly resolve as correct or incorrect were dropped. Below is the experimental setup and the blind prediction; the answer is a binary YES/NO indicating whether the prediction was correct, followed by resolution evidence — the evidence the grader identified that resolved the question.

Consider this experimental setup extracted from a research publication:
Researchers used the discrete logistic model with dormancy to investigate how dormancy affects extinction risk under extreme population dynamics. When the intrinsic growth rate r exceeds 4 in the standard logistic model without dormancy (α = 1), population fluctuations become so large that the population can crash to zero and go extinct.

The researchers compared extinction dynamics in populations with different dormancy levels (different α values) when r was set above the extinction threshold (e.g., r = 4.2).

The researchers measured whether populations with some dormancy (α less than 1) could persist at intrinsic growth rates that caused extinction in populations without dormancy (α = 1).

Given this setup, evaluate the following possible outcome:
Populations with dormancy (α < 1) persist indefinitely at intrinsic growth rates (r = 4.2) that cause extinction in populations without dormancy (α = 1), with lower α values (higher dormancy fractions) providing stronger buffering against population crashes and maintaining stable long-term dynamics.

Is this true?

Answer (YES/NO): YES